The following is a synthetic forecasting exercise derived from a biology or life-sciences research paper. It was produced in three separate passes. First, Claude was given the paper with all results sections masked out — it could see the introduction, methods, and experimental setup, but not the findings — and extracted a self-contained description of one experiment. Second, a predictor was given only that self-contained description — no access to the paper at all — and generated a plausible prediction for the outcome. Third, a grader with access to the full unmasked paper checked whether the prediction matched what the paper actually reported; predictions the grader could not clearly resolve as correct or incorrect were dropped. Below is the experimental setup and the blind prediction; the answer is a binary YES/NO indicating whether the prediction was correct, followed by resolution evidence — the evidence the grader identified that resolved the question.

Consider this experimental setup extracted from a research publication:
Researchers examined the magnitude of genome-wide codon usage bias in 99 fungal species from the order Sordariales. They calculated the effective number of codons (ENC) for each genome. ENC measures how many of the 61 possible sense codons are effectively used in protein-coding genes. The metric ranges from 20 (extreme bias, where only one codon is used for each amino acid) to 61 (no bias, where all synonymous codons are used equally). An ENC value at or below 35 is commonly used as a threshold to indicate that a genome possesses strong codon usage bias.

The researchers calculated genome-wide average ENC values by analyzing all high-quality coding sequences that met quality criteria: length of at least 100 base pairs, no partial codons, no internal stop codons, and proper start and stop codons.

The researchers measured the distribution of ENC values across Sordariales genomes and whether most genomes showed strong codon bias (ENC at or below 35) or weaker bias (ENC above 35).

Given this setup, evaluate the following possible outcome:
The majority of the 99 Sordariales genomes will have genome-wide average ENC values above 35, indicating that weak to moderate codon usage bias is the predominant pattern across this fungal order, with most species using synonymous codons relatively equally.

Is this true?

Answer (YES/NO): YES